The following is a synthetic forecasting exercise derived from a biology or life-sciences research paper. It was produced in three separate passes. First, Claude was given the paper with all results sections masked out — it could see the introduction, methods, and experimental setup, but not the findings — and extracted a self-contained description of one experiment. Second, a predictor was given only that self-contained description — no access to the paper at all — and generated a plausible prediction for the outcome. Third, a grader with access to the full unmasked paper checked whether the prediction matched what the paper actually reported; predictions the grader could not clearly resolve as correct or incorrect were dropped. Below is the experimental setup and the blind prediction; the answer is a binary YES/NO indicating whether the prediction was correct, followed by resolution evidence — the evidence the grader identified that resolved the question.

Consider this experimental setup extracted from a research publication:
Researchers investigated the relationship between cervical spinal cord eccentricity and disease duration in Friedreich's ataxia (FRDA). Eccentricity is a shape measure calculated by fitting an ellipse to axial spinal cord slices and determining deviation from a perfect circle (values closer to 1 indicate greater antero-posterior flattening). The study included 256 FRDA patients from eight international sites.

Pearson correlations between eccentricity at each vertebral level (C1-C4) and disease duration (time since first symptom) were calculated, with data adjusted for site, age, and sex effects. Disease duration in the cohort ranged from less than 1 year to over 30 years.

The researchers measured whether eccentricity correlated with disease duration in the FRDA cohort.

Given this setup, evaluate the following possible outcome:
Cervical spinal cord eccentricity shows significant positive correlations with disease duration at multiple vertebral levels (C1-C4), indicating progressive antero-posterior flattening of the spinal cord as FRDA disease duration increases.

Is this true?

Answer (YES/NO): NO